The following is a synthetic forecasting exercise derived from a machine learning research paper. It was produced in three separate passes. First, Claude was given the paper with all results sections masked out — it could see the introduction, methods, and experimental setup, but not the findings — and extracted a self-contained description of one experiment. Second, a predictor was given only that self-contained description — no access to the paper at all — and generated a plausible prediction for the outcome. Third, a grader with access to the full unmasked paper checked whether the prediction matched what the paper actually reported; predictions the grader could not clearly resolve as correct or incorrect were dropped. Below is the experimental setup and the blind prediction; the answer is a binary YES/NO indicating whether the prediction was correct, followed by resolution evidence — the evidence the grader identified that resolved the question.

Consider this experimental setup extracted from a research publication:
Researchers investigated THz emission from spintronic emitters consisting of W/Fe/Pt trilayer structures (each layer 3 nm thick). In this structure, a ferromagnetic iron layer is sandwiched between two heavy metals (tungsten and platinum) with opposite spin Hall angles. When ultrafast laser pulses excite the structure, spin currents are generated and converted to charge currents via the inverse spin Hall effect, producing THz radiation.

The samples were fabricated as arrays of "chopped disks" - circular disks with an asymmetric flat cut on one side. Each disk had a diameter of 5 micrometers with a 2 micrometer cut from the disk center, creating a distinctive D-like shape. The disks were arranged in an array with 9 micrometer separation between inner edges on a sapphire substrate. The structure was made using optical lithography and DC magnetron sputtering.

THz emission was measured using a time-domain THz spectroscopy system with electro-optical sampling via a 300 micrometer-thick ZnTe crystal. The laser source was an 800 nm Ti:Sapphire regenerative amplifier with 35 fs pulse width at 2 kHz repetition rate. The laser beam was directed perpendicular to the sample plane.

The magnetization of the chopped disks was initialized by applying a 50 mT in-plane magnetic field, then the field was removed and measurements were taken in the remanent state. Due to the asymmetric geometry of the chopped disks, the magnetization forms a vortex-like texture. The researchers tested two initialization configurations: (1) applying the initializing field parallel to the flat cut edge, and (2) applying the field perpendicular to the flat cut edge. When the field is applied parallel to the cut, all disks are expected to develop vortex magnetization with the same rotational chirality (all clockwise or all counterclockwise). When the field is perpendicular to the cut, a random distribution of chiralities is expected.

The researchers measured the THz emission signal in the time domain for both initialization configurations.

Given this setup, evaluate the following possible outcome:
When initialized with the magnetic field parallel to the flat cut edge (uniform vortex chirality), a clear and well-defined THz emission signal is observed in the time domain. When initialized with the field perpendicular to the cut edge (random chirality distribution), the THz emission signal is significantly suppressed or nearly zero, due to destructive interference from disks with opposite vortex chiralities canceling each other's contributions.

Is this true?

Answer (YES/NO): YES